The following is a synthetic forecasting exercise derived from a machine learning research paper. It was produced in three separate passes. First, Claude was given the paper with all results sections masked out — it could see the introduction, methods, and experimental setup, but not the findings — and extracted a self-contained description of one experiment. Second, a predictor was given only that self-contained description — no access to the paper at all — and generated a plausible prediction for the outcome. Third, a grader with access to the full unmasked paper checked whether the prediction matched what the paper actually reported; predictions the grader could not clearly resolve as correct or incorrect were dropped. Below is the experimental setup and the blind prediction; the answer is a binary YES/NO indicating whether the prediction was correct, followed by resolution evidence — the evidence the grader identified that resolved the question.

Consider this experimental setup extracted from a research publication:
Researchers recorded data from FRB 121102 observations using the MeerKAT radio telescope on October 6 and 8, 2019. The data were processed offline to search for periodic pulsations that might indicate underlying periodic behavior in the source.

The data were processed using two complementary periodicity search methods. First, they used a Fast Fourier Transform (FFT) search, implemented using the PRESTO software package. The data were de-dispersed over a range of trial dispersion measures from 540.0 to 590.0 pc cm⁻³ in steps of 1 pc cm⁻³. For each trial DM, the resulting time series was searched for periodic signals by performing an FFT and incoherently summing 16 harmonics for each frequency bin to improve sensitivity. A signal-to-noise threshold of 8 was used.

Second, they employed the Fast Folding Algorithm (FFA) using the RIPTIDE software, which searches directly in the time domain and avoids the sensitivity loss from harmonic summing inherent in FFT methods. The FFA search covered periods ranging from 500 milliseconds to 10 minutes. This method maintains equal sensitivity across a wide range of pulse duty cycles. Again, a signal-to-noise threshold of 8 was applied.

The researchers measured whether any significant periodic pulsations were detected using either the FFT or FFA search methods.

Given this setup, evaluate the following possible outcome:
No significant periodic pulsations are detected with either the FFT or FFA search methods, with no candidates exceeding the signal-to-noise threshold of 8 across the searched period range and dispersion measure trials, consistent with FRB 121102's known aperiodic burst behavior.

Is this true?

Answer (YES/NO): YES